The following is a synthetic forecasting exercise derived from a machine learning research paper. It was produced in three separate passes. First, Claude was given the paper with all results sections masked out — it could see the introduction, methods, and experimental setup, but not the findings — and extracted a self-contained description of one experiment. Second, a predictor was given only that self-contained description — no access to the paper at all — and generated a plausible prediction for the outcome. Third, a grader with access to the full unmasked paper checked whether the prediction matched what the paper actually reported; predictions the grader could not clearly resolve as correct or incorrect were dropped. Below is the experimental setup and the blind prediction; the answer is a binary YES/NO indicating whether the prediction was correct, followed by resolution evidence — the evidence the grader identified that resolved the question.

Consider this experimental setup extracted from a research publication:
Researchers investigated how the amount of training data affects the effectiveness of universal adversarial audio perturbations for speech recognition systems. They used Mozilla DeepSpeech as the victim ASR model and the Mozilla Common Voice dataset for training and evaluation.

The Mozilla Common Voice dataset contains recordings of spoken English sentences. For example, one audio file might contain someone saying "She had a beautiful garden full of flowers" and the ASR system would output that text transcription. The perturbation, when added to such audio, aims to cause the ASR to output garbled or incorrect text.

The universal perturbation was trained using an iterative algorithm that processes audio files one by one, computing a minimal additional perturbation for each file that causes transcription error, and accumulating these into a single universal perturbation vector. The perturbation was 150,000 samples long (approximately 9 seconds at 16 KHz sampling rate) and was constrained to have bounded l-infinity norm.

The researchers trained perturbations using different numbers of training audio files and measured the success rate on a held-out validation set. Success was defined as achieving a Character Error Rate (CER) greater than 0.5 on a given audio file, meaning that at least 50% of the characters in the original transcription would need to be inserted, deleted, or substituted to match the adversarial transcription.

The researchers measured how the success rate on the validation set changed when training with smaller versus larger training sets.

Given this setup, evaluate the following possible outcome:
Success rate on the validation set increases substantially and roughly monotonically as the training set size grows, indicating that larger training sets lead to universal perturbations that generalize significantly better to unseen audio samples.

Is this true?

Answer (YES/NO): NO